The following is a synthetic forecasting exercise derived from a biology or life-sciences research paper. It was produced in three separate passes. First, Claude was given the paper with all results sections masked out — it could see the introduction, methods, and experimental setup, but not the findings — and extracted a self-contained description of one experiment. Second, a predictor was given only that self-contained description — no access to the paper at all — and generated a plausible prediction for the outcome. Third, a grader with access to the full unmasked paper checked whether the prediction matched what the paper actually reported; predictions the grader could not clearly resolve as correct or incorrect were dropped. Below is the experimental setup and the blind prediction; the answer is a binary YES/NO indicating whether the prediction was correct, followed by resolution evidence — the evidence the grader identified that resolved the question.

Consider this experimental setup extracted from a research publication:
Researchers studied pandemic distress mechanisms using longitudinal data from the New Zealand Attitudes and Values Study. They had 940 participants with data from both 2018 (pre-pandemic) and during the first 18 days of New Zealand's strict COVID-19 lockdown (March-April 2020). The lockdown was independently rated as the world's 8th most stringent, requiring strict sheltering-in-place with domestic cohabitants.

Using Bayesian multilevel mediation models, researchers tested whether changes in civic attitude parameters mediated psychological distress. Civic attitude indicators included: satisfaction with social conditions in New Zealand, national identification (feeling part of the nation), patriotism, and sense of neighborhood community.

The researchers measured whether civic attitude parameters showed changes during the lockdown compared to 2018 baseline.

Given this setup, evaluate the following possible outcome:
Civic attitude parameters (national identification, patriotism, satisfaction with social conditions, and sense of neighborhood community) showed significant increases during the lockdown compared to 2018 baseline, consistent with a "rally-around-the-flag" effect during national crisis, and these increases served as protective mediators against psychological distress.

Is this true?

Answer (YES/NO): NO